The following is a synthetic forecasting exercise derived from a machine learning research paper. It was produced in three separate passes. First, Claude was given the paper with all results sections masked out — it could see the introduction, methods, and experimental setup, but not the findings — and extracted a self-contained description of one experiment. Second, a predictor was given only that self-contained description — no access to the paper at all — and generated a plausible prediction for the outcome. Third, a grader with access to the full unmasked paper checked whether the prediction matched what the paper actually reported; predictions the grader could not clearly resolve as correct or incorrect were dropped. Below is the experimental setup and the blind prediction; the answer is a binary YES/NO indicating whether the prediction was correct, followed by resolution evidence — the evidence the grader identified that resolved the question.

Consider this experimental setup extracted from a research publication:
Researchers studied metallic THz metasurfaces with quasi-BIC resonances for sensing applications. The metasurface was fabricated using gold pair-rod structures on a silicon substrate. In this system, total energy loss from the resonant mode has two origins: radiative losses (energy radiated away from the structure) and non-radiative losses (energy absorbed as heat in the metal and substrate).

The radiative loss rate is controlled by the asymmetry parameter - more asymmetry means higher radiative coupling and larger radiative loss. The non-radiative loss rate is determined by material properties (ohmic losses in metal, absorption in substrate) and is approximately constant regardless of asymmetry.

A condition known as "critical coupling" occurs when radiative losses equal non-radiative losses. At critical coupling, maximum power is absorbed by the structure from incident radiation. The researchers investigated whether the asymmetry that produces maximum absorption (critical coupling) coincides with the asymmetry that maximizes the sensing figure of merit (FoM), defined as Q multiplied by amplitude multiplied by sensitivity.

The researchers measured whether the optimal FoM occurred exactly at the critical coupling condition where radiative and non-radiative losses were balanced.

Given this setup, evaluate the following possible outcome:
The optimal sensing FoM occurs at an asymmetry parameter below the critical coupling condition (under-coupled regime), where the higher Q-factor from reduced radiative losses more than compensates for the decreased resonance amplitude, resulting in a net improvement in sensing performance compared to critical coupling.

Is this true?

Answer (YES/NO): YES